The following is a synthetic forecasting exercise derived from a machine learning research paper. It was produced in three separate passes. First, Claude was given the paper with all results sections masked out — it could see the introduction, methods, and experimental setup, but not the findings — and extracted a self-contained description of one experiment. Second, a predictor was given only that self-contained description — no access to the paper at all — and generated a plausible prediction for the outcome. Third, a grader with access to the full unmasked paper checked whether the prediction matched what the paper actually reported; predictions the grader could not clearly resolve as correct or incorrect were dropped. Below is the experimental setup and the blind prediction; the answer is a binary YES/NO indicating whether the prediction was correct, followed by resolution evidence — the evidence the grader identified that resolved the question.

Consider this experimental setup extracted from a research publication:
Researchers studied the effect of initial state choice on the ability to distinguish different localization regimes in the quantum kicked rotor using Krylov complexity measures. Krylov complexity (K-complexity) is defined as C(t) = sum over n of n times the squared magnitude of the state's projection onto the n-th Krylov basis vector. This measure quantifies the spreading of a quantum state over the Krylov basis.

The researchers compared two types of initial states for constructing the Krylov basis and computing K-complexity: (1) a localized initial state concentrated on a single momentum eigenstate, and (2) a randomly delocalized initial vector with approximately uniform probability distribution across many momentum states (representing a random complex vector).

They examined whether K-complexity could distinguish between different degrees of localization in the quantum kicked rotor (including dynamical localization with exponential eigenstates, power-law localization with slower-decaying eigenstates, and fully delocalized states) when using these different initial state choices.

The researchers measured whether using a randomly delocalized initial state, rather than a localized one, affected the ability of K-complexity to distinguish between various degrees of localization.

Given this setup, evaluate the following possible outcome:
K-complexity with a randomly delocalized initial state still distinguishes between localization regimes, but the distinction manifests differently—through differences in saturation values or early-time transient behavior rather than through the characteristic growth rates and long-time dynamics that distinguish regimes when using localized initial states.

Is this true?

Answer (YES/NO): NO